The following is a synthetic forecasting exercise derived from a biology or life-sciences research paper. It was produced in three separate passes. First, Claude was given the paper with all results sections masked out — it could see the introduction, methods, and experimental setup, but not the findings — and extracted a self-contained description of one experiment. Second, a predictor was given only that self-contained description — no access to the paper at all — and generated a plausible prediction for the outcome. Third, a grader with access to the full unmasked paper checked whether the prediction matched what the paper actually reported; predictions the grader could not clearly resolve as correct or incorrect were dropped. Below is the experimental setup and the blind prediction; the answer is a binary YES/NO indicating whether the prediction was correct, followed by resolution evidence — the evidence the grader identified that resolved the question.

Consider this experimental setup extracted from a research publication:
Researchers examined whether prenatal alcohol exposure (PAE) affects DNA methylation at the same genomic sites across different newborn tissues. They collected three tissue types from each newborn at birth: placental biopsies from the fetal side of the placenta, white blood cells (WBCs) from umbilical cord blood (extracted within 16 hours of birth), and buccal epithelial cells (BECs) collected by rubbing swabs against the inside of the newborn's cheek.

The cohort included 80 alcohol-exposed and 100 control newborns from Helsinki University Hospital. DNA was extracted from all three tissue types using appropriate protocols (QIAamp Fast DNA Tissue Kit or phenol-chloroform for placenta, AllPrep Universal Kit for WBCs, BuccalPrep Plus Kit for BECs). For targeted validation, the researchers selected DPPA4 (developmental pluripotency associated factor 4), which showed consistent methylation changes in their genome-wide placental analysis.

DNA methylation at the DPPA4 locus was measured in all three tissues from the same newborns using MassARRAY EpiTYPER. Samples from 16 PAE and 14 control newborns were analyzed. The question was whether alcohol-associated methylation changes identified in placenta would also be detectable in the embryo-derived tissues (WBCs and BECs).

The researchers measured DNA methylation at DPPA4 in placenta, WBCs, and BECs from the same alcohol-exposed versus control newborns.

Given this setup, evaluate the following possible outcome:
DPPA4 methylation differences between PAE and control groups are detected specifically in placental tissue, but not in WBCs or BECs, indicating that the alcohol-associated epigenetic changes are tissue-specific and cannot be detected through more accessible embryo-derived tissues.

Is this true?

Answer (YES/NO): YES